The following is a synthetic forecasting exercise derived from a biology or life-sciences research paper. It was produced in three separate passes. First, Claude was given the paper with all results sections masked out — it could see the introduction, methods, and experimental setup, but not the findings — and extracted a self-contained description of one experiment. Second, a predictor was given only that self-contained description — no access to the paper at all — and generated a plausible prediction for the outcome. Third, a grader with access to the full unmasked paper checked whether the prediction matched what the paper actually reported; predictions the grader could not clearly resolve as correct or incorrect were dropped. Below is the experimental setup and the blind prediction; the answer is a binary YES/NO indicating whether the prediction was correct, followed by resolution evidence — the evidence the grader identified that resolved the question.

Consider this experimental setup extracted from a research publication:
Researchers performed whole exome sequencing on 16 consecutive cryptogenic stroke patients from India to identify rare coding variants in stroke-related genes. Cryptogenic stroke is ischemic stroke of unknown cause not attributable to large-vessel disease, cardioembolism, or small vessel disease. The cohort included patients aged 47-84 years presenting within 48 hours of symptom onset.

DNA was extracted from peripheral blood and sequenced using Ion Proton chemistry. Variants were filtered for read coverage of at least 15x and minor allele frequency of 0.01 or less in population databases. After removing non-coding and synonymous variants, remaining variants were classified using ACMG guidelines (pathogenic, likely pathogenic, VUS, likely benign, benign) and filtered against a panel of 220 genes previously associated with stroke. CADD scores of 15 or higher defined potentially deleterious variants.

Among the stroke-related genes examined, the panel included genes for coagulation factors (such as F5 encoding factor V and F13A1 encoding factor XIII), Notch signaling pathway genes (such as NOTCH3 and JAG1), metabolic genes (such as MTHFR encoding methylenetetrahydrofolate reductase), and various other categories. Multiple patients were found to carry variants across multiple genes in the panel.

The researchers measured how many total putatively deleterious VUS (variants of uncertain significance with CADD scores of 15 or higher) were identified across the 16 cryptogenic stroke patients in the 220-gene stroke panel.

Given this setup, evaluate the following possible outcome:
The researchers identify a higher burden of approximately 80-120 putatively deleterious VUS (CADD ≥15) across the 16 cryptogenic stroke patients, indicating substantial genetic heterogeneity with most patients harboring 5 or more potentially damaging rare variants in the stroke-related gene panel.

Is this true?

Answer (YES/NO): NO